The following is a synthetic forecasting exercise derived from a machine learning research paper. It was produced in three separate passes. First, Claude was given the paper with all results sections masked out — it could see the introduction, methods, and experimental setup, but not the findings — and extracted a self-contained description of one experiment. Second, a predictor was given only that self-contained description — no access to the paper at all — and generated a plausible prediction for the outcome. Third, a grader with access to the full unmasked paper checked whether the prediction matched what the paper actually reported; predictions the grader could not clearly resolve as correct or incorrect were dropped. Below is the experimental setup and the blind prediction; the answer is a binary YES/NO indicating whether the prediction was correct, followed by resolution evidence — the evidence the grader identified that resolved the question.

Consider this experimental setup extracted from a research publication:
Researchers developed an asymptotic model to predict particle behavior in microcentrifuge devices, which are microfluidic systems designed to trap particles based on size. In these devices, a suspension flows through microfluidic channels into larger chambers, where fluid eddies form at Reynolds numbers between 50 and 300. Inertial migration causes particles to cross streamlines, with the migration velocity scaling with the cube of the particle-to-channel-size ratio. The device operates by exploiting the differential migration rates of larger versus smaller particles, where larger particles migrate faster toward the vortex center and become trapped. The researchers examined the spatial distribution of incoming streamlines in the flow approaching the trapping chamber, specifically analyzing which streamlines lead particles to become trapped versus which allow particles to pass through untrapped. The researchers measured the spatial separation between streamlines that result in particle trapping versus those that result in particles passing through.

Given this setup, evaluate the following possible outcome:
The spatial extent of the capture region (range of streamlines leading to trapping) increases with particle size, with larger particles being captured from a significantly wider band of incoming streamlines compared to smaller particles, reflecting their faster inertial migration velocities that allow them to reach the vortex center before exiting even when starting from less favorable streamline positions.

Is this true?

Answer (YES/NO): YES